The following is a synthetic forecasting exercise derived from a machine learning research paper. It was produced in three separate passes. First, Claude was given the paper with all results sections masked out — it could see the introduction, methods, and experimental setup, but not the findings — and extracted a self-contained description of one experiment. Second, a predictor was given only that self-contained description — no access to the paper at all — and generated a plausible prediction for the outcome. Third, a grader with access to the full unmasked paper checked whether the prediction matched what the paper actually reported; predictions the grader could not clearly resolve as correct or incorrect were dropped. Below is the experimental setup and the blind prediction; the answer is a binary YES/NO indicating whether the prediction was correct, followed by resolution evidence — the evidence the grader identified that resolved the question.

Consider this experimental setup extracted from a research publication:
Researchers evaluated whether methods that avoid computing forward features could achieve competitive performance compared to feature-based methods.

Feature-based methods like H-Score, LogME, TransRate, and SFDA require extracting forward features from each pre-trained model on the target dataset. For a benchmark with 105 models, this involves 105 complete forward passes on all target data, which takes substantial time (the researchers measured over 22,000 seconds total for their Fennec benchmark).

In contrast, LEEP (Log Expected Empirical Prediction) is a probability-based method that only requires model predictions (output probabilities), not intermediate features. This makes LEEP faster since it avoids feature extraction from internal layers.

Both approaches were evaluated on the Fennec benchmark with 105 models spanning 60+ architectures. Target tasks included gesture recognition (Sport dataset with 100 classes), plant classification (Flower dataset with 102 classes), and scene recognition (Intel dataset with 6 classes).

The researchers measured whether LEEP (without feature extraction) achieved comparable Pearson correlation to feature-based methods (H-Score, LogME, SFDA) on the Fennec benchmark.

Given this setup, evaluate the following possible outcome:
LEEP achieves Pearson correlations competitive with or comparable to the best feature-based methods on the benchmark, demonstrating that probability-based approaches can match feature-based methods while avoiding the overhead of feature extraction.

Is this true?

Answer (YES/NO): NO